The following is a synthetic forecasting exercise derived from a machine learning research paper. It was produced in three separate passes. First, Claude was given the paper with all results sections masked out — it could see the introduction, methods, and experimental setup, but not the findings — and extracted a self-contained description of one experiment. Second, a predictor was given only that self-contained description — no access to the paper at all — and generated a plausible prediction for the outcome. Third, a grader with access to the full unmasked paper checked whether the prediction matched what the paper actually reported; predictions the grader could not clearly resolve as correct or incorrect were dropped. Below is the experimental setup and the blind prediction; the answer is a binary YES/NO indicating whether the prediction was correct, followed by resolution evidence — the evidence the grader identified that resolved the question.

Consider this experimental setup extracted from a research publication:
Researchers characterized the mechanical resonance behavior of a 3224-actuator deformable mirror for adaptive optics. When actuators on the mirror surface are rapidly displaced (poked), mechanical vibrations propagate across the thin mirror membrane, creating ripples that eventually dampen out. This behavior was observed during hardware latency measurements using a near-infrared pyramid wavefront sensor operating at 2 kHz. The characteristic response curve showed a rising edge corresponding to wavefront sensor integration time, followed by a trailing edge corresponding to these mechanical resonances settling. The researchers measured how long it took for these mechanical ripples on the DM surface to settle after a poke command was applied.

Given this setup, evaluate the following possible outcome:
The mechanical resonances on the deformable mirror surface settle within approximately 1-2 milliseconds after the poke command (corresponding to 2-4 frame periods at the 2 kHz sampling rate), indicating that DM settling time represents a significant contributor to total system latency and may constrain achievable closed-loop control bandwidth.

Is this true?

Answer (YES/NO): NO